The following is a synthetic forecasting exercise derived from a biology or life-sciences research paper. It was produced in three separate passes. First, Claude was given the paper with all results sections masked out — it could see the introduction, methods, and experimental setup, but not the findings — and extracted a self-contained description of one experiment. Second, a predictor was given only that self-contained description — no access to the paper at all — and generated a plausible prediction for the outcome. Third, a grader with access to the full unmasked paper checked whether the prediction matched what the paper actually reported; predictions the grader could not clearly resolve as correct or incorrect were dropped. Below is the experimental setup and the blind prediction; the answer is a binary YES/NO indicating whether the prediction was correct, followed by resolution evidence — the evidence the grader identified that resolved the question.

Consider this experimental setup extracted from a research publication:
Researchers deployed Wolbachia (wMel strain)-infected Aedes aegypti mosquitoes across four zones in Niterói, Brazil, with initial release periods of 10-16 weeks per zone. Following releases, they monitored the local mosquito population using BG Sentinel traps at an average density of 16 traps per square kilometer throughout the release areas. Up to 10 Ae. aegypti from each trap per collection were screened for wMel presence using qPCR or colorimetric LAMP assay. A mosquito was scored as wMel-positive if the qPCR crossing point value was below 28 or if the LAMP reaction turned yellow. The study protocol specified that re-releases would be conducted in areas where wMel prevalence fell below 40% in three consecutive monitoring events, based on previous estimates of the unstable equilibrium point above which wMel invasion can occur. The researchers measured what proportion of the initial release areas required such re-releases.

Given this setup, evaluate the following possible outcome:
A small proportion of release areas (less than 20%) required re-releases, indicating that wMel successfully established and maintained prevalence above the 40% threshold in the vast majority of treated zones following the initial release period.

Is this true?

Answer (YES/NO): NO